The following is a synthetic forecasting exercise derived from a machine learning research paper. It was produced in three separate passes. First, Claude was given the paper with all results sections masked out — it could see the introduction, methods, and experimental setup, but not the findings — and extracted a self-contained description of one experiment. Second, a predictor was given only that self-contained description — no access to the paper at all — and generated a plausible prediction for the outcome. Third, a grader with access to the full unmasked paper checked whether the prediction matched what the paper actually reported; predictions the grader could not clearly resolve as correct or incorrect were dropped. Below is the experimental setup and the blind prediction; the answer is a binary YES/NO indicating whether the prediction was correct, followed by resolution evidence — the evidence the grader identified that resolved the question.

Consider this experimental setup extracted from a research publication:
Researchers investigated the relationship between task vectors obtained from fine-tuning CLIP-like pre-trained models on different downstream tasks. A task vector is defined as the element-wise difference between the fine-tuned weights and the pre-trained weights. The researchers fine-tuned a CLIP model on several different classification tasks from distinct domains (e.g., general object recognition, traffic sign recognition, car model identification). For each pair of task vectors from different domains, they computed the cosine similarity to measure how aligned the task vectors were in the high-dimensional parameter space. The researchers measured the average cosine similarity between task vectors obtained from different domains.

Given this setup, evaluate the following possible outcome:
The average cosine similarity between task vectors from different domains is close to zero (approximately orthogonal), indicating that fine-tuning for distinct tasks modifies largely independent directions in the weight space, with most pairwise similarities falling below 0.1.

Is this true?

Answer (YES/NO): YES